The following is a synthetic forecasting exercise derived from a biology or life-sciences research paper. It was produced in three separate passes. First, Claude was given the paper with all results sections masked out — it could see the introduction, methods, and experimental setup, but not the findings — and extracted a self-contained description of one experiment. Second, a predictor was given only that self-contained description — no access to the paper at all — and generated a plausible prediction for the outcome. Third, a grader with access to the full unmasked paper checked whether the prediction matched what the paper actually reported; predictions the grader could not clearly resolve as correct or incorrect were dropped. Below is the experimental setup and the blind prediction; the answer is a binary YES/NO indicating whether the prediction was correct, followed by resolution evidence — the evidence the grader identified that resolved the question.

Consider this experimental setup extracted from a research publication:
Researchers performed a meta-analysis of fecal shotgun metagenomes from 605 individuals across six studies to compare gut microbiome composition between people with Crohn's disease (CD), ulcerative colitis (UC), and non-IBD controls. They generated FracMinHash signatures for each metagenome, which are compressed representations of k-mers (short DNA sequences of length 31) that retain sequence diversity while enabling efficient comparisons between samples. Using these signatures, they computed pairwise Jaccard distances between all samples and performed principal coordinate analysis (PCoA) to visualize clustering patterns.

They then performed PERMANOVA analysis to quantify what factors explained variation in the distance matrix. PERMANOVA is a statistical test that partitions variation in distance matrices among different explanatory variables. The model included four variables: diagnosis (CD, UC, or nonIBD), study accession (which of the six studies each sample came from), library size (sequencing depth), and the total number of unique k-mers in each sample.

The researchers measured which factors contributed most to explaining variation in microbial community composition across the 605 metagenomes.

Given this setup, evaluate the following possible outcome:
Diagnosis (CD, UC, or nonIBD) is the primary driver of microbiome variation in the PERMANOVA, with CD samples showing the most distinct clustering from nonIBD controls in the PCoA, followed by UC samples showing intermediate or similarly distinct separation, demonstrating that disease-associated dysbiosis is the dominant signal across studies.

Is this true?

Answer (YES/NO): NO